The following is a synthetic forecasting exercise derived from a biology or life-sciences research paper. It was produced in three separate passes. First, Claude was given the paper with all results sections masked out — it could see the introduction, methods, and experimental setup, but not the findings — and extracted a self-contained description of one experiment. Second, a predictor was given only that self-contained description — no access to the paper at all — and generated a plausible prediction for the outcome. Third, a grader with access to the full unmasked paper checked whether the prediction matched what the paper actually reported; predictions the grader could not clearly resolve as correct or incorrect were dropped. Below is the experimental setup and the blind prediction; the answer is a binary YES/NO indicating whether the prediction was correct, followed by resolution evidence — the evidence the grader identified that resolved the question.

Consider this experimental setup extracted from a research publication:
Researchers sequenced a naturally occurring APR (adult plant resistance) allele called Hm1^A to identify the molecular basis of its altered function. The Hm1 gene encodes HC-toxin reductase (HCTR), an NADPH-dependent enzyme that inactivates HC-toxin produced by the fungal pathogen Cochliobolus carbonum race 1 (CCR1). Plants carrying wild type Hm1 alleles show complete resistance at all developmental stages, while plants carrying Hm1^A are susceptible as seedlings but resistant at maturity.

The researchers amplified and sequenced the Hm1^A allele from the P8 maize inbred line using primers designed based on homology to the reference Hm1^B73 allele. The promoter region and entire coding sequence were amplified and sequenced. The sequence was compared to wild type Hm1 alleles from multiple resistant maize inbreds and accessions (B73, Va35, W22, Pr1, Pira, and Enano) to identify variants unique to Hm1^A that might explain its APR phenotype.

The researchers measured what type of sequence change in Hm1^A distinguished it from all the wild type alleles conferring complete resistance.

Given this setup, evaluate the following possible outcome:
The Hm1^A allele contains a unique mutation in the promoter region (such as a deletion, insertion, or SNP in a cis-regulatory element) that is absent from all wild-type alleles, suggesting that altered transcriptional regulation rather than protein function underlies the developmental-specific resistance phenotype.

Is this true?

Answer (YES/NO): NO